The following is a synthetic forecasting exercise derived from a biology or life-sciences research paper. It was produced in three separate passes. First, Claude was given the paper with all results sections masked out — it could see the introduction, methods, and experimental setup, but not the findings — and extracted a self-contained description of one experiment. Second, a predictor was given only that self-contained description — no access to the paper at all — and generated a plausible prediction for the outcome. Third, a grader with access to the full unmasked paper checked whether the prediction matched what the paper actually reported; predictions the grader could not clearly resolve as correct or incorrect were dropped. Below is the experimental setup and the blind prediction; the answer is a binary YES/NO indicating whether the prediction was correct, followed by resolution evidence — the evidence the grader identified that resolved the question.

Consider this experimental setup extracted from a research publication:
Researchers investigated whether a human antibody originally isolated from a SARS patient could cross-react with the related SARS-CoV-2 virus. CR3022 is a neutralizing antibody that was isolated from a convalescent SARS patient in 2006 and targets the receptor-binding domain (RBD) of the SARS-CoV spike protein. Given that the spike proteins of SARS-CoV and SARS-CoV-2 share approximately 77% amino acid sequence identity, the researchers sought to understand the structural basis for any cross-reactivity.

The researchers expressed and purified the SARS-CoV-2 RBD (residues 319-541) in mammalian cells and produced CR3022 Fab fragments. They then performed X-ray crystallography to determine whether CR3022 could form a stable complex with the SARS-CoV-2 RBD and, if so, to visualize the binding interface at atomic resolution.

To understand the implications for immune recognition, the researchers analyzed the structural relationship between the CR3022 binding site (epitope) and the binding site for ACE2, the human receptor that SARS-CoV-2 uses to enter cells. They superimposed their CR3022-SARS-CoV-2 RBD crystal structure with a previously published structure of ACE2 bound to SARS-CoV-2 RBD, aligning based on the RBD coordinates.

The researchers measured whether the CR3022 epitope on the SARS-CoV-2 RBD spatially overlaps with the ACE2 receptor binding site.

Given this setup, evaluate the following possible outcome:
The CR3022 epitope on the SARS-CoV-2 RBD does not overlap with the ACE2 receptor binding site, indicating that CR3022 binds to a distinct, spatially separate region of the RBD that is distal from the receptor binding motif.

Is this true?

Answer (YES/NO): YES